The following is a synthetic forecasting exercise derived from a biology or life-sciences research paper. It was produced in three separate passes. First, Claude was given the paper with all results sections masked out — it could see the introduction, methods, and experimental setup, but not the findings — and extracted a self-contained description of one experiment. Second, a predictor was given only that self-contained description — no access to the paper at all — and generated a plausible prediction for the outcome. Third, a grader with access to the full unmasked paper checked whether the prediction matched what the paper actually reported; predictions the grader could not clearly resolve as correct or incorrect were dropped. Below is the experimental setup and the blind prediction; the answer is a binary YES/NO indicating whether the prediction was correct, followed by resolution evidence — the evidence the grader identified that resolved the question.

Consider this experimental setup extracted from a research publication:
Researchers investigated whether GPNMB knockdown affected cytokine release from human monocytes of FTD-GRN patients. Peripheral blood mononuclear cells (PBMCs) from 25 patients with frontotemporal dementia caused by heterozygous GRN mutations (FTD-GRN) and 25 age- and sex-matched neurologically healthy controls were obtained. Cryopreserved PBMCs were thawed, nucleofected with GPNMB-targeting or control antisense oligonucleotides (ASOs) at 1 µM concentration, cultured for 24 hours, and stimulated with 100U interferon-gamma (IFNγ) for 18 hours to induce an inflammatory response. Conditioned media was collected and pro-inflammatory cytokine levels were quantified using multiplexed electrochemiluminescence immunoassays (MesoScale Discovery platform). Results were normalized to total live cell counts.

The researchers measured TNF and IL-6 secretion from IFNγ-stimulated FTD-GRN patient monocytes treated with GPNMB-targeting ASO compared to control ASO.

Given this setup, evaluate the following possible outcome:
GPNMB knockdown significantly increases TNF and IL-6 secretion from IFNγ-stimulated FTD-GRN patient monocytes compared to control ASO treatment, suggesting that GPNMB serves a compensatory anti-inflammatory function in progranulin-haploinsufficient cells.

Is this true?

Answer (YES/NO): NO